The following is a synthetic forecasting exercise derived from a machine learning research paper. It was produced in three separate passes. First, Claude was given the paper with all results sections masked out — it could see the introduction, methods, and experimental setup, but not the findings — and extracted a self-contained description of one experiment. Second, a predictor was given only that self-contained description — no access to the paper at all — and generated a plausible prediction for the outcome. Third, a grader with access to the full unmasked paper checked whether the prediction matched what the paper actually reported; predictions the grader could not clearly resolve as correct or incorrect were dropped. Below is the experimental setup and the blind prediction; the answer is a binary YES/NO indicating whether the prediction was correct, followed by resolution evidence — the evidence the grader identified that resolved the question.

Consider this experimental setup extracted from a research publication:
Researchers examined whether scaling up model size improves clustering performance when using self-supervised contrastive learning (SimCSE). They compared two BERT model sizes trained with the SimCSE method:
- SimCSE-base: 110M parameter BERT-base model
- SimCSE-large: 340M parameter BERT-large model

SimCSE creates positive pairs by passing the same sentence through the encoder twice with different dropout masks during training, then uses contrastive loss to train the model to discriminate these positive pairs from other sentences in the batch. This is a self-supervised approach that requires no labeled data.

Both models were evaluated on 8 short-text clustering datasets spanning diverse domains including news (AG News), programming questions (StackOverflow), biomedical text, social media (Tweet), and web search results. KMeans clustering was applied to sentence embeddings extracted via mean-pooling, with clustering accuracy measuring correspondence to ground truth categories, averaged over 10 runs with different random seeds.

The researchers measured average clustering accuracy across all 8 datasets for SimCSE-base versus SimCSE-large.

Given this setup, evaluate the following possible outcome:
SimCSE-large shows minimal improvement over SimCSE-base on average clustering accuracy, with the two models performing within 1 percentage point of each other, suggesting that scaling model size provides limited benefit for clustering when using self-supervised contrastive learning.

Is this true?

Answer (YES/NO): YES